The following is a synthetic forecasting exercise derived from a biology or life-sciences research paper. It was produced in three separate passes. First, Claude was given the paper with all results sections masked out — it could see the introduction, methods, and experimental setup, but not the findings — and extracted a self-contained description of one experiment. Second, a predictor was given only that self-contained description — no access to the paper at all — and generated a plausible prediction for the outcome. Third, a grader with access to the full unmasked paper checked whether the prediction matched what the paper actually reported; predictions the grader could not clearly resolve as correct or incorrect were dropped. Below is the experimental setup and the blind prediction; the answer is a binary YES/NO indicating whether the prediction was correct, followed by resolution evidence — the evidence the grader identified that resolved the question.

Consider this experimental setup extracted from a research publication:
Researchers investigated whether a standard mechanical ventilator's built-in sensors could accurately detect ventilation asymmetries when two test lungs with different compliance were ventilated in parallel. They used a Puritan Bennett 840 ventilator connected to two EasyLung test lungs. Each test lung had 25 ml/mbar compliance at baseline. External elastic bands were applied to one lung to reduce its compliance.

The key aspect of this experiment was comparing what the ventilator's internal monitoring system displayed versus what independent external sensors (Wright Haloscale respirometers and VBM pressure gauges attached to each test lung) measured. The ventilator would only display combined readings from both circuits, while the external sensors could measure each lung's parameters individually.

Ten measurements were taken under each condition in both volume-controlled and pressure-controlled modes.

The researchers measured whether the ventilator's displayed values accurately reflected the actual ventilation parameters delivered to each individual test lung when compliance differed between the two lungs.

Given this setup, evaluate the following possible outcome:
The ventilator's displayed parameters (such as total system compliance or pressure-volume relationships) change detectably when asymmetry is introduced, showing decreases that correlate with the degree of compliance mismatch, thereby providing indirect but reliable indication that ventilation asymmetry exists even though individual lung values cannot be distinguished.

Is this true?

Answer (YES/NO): NO